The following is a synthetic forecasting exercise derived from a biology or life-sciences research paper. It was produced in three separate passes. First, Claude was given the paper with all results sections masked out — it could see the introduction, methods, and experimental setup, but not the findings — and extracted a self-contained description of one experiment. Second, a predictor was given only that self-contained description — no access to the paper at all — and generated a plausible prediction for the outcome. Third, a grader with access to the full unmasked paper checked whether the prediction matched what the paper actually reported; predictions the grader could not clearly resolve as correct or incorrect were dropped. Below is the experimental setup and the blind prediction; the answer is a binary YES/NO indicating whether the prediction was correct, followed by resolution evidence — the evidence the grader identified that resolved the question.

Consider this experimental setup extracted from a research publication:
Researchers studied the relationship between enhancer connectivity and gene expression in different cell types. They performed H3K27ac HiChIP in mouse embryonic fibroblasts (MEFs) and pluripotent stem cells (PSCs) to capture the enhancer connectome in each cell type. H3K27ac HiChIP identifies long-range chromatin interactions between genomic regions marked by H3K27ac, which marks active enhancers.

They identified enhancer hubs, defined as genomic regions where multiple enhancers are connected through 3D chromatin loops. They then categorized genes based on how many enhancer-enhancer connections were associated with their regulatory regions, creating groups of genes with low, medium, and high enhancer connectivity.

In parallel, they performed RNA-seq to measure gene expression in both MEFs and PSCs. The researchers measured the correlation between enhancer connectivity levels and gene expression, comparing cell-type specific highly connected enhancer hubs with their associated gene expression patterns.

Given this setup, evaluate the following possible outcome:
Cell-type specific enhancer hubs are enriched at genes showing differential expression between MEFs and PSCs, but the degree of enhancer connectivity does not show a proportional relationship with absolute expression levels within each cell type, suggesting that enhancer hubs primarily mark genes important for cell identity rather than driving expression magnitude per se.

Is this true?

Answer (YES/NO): NO